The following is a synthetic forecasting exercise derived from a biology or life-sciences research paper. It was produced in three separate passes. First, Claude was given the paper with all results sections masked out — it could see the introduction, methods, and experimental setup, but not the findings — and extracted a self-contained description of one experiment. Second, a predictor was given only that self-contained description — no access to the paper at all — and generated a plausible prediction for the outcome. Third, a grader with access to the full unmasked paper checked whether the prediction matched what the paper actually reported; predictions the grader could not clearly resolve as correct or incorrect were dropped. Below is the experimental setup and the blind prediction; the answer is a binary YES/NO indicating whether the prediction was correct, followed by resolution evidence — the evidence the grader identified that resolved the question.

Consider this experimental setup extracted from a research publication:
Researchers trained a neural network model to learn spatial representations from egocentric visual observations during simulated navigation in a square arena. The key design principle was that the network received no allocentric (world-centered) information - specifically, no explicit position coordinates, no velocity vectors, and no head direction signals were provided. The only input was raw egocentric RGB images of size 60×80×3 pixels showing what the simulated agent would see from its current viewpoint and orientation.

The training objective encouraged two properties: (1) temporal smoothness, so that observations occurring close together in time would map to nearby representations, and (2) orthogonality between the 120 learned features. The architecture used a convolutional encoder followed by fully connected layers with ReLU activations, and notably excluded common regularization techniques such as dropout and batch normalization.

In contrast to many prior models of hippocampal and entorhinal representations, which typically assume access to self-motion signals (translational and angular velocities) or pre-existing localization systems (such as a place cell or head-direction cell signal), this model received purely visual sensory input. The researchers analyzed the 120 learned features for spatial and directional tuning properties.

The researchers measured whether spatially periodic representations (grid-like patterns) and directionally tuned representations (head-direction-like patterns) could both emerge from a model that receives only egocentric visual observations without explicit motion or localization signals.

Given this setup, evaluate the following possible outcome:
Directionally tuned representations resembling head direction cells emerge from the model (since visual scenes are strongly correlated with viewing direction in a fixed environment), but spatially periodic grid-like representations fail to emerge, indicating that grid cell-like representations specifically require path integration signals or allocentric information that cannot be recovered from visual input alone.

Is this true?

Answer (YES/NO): NO